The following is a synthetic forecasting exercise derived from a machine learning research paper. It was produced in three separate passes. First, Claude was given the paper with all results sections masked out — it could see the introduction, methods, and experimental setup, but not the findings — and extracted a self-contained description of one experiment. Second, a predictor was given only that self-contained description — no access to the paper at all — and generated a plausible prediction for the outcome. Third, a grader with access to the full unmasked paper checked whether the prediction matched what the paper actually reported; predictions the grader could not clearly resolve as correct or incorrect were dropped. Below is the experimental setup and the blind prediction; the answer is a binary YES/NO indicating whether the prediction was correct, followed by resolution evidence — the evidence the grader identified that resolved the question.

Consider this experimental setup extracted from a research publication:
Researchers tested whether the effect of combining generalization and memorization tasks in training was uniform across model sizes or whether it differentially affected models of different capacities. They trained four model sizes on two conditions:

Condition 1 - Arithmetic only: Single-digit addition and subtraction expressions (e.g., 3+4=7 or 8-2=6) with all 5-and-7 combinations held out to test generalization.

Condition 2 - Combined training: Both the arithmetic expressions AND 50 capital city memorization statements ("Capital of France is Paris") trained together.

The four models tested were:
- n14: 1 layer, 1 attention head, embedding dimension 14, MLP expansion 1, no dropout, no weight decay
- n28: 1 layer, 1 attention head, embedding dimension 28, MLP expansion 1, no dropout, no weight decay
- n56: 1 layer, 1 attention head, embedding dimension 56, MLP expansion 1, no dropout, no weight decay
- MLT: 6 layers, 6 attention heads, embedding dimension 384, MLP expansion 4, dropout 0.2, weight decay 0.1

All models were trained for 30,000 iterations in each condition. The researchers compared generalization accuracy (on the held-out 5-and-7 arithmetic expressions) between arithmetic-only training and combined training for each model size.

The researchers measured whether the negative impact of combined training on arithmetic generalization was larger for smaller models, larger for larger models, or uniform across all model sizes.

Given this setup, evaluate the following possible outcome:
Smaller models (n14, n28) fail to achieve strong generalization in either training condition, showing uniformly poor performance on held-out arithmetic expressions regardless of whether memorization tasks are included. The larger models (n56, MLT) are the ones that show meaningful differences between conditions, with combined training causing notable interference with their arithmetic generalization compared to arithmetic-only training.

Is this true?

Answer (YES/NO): NO